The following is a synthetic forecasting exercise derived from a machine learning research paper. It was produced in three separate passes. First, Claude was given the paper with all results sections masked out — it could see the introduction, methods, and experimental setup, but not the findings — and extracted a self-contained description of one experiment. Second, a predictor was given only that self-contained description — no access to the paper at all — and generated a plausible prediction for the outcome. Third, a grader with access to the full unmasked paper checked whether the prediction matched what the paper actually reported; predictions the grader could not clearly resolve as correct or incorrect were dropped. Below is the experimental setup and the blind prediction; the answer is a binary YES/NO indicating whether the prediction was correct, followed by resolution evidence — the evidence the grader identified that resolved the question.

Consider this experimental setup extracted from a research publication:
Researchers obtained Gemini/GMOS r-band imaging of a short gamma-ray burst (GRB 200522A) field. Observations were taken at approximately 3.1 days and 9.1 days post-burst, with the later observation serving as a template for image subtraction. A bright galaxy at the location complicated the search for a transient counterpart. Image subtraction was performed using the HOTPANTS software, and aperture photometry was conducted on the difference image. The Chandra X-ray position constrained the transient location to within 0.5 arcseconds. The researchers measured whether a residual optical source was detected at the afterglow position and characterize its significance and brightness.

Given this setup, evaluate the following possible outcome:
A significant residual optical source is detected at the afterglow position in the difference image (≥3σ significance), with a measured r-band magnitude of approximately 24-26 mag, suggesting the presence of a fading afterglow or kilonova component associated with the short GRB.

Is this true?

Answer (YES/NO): YES